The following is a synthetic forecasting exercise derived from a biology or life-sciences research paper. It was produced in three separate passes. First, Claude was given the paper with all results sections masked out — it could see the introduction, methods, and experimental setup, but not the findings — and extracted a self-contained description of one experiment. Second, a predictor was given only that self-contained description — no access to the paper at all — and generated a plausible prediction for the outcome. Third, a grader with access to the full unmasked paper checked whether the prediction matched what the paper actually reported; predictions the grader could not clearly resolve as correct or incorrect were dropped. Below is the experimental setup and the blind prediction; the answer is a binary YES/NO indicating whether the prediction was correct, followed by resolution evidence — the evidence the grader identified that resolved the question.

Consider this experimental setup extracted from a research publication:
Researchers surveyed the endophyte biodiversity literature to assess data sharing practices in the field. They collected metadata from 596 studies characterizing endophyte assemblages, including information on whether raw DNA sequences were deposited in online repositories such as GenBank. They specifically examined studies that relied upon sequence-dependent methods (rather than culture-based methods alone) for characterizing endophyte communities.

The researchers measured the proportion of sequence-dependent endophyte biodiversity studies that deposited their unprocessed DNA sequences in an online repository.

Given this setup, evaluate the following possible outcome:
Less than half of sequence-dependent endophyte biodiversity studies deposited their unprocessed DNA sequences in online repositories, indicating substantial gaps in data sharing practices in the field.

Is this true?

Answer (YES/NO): YES